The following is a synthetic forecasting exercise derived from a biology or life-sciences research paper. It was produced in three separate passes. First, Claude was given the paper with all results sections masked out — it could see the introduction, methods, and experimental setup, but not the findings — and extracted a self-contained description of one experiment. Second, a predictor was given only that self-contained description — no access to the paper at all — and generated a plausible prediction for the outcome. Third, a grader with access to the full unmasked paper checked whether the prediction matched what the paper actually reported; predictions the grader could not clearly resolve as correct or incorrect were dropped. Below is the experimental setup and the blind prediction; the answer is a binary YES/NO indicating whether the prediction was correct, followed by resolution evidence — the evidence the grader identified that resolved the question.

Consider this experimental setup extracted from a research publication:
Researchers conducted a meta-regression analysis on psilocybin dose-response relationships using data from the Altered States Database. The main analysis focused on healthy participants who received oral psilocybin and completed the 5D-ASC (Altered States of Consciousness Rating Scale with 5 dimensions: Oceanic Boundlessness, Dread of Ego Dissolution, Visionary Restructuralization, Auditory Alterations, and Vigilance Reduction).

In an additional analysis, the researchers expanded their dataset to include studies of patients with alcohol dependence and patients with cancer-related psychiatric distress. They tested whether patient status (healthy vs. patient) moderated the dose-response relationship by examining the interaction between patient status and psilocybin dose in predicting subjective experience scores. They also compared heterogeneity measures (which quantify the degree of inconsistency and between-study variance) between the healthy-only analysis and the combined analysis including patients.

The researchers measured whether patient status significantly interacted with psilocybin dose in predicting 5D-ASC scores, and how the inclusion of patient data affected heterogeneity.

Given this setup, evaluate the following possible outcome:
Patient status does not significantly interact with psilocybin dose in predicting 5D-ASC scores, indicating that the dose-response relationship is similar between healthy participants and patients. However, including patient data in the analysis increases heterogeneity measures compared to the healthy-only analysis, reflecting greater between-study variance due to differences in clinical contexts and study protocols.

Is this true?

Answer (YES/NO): YES